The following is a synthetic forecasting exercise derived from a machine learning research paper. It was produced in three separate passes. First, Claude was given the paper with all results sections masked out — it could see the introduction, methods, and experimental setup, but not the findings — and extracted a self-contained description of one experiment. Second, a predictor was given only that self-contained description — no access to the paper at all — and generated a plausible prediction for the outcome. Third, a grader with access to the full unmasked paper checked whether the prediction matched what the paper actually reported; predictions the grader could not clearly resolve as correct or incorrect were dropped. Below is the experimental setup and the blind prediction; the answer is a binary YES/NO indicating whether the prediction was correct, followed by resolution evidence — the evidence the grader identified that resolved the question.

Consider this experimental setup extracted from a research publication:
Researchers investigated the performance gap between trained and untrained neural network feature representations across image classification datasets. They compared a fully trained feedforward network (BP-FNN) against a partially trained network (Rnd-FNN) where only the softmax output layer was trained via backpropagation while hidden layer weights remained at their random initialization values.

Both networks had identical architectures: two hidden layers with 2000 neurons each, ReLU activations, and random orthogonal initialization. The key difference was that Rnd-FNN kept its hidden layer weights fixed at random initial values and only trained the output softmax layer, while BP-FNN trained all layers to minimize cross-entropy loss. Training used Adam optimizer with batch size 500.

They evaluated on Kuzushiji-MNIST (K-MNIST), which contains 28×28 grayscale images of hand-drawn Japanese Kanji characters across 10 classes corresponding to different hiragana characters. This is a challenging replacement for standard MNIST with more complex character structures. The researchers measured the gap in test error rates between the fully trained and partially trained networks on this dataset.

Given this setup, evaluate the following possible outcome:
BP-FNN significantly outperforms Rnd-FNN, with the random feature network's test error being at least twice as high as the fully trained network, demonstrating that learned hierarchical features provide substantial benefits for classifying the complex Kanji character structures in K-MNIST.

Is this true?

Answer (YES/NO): YES